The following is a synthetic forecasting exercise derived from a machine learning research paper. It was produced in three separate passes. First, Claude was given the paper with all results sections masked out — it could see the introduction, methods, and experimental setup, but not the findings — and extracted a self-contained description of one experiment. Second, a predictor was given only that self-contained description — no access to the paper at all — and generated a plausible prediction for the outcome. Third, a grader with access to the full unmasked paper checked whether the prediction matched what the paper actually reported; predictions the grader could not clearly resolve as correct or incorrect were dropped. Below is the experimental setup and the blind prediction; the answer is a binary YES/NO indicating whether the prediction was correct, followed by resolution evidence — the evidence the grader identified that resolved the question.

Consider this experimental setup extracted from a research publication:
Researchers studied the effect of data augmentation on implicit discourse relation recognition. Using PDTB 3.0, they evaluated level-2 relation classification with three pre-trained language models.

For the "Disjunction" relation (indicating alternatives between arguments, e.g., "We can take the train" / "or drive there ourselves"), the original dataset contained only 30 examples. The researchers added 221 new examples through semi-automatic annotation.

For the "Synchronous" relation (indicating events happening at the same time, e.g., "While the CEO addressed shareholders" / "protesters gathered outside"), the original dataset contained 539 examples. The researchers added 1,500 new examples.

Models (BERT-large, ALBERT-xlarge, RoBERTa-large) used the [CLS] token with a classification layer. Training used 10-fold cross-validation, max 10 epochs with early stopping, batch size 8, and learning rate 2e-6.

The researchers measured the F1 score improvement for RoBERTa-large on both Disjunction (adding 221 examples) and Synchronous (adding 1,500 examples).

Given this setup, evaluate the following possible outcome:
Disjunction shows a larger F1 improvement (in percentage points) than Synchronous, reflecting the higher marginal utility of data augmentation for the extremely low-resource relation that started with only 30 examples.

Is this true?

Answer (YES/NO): YES